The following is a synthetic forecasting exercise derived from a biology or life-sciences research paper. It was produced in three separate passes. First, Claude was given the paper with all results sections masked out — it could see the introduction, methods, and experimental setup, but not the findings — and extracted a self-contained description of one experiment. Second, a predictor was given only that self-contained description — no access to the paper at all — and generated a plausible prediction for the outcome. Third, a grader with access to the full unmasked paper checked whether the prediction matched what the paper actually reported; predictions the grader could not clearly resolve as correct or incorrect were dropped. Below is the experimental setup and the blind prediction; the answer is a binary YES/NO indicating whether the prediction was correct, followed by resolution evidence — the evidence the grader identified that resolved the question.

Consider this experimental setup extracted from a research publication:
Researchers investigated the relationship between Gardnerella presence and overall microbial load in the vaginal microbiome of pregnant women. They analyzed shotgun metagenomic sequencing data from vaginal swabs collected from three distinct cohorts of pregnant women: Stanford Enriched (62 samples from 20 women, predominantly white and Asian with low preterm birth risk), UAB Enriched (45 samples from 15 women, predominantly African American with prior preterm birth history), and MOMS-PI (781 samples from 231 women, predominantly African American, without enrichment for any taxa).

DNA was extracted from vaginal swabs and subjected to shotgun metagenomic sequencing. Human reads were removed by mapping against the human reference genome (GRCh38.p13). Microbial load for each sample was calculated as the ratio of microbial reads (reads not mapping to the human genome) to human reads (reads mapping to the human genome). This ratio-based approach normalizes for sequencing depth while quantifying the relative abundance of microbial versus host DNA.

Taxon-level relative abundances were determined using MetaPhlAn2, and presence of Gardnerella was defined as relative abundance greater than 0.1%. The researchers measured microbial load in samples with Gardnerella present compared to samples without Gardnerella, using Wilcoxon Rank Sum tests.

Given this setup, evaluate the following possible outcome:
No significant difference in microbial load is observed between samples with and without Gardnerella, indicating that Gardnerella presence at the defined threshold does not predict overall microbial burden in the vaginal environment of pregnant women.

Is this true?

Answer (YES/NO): NO